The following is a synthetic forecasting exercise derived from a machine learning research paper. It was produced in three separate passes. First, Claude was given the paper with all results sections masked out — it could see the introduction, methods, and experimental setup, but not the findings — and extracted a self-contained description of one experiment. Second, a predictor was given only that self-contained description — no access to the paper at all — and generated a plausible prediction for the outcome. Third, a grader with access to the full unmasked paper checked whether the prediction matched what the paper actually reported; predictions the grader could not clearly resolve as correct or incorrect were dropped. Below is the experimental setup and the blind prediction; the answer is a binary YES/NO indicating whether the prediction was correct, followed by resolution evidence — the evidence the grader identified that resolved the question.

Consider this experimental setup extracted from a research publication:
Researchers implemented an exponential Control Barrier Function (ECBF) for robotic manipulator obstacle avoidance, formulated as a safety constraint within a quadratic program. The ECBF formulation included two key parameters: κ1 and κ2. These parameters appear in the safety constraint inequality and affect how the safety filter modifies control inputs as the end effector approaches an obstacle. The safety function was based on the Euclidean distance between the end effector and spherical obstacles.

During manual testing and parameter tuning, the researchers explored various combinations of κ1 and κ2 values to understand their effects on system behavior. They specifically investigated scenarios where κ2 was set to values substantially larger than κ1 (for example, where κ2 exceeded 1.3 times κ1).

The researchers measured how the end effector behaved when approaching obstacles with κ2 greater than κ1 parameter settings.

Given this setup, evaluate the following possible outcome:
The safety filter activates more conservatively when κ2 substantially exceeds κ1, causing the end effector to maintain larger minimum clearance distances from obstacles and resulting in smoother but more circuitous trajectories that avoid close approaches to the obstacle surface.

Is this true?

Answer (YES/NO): NO